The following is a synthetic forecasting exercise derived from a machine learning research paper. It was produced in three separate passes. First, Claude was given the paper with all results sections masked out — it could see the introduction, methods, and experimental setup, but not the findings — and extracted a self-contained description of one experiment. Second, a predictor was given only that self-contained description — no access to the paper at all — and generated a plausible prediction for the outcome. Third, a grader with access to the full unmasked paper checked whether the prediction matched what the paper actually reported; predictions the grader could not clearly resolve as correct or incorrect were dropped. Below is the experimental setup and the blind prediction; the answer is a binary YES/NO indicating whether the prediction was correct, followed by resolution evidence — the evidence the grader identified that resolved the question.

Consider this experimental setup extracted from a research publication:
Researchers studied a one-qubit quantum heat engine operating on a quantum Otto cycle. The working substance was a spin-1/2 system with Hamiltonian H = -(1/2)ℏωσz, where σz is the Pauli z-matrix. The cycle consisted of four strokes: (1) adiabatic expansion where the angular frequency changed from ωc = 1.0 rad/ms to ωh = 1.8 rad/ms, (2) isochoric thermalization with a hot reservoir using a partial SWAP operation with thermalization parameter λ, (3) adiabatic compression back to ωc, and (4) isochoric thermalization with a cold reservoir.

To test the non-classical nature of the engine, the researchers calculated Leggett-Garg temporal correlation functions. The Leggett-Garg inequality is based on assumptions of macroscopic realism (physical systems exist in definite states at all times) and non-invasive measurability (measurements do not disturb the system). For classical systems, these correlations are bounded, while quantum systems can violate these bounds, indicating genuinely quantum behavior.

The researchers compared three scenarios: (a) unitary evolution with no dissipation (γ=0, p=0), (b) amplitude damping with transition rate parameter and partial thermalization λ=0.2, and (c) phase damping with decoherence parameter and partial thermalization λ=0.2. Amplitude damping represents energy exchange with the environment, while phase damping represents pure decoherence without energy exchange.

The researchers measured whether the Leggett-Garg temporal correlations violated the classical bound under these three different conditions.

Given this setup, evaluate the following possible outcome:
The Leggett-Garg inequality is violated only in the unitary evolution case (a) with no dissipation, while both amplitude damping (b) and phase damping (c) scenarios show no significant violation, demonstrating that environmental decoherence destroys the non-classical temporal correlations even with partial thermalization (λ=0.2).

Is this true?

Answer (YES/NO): NO